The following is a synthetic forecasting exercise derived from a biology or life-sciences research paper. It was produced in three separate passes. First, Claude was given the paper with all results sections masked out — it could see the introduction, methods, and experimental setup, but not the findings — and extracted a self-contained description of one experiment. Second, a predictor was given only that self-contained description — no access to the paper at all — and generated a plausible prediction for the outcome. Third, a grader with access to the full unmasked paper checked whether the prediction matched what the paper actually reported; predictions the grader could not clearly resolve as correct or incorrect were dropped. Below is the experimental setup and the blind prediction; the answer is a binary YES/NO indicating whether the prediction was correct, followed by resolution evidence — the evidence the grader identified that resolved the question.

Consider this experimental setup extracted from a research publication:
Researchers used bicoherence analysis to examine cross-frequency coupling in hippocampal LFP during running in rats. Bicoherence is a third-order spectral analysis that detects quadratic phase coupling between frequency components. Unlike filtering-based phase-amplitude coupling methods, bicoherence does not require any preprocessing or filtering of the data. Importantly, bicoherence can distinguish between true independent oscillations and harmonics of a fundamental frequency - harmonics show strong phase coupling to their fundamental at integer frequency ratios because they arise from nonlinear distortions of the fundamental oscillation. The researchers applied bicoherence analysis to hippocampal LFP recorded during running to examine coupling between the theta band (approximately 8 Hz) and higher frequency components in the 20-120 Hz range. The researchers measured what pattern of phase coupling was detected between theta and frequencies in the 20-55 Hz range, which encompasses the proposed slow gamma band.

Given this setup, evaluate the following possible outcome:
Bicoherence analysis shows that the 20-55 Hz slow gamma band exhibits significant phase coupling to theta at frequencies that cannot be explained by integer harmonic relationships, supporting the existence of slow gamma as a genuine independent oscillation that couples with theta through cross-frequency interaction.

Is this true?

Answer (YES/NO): NO